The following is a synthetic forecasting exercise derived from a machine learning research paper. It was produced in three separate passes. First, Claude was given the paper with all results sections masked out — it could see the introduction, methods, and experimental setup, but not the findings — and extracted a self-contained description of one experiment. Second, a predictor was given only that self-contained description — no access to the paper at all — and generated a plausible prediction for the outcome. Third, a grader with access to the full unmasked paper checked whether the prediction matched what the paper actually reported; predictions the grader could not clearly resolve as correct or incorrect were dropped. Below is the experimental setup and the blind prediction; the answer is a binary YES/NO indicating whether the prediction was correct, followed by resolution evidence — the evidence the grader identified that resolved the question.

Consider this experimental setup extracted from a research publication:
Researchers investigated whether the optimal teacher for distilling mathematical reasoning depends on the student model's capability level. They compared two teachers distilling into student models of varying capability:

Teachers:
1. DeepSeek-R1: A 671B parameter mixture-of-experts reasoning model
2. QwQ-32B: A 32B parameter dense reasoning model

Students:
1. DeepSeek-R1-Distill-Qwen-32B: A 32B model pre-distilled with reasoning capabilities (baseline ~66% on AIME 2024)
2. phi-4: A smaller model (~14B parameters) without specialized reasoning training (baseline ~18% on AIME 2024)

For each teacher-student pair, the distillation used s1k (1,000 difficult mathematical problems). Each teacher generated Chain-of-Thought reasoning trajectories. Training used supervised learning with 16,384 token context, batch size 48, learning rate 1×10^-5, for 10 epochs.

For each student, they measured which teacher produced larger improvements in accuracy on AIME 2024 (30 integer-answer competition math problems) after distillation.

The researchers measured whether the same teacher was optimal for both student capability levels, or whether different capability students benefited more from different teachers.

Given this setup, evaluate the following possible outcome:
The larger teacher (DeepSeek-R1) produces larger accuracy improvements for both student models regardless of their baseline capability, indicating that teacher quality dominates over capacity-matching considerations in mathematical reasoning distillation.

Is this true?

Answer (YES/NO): NO